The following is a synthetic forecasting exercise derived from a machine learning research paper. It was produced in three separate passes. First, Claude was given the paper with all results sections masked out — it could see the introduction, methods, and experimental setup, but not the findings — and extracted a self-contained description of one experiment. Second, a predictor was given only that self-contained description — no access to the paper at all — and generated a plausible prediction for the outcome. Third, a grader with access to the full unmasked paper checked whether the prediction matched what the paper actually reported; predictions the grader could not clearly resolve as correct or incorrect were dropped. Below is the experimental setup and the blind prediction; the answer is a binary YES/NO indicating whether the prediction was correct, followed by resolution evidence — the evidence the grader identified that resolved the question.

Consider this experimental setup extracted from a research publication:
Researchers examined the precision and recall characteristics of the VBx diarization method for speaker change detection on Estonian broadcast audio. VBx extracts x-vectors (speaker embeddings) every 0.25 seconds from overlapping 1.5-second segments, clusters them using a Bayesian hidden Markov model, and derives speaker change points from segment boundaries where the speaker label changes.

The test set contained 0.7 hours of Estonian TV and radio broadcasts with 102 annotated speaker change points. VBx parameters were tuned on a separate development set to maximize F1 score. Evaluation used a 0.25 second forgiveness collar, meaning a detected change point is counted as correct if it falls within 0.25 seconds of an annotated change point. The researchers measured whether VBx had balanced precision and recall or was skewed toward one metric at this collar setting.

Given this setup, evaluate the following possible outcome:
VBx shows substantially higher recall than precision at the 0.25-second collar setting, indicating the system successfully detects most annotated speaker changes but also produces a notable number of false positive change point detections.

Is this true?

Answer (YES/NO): NO